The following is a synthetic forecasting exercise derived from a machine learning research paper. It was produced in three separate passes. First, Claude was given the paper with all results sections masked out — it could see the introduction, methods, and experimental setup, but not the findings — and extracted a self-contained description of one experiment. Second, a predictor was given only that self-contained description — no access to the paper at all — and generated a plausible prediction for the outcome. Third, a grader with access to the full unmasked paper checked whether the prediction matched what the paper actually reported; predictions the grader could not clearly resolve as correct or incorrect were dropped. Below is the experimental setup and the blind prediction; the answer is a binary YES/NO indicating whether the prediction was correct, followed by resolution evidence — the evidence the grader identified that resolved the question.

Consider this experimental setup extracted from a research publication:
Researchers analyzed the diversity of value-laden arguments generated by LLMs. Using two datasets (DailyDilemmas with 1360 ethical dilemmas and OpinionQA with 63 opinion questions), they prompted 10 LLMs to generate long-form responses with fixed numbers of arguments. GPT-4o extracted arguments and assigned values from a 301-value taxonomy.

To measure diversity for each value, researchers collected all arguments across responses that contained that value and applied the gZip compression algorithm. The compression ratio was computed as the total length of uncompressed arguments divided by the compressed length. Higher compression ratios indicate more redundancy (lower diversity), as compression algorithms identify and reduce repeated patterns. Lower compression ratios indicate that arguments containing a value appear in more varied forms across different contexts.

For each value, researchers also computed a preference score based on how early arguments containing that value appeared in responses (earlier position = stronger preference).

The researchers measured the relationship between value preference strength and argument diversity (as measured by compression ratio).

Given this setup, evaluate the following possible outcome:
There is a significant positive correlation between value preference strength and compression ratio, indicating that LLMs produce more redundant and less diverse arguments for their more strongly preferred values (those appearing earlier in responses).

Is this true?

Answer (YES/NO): NO